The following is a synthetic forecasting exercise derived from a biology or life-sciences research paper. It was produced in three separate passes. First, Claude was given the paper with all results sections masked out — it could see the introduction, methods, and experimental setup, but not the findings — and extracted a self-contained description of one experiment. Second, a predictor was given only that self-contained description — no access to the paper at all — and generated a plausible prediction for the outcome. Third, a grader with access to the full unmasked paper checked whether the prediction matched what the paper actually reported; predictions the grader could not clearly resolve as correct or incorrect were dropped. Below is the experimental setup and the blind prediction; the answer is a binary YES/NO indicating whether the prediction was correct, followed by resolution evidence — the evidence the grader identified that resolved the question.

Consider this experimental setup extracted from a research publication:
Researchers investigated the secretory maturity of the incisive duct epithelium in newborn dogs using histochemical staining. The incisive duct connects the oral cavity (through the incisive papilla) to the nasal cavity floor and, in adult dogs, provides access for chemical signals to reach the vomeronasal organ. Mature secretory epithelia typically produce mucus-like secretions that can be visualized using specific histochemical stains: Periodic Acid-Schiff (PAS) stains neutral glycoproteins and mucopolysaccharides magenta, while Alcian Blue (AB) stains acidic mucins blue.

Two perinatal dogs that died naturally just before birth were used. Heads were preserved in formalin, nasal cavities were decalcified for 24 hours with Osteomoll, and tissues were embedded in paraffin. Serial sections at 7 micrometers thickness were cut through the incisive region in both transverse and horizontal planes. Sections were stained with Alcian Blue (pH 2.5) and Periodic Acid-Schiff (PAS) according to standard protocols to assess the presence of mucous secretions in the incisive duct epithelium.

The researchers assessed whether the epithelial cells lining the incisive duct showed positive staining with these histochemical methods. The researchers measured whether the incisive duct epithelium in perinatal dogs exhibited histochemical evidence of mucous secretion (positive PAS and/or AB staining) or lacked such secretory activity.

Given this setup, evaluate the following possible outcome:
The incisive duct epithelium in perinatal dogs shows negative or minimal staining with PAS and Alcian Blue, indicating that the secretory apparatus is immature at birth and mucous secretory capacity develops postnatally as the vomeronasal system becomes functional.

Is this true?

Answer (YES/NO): NO